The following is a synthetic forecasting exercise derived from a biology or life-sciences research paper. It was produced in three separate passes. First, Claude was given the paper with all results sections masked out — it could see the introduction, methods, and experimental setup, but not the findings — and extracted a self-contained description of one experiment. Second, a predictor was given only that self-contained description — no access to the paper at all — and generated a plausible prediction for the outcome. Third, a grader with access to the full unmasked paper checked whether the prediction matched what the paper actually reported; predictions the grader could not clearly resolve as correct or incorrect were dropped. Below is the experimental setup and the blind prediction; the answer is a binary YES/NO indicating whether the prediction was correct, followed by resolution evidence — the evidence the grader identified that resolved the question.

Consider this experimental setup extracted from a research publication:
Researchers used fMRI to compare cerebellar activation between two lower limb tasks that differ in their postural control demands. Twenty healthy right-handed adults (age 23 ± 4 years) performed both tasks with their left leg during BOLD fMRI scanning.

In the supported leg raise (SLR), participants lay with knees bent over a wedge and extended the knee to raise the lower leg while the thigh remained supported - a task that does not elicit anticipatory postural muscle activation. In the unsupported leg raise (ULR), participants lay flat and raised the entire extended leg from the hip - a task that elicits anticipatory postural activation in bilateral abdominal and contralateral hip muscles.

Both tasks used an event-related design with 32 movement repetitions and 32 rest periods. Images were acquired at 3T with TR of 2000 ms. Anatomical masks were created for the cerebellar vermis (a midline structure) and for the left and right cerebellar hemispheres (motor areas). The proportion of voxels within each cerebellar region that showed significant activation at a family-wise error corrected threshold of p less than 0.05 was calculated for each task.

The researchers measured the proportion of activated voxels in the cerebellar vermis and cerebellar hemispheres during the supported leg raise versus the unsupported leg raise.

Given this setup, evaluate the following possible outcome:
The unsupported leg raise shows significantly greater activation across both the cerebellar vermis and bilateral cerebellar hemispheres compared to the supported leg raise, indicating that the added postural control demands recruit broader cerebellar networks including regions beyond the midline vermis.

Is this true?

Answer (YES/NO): YES